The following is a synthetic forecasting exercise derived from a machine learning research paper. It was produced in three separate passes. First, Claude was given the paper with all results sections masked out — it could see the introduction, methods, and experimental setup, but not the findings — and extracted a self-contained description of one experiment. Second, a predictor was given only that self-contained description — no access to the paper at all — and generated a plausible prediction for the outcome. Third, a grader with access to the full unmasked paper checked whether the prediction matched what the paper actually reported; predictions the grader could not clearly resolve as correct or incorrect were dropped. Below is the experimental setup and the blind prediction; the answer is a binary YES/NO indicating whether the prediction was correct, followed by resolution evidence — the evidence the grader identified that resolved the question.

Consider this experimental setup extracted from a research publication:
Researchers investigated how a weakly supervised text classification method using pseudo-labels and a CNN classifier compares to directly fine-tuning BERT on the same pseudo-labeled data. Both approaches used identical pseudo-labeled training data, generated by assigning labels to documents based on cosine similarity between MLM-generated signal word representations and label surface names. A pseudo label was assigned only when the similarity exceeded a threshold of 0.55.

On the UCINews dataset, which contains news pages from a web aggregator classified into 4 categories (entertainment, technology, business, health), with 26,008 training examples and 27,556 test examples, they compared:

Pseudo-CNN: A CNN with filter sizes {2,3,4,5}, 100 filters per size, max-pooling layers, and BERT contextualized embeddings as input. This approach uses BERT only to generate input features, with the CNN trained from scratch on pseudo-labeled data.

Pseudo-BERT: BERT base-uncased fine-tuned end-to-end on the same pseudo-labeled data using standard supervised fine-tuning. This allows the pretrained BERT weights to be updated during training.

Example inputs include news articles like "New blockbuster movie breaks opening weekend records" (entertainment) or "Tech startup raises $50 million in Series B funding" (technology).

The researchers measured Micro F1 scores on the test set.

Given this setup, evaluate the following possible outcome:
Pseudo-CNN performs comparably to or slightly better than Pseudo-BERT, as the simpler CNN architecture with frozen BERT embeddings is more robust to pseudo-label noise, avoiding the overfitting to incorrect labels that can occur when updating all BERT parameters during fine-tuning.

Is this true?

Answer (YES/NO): NO